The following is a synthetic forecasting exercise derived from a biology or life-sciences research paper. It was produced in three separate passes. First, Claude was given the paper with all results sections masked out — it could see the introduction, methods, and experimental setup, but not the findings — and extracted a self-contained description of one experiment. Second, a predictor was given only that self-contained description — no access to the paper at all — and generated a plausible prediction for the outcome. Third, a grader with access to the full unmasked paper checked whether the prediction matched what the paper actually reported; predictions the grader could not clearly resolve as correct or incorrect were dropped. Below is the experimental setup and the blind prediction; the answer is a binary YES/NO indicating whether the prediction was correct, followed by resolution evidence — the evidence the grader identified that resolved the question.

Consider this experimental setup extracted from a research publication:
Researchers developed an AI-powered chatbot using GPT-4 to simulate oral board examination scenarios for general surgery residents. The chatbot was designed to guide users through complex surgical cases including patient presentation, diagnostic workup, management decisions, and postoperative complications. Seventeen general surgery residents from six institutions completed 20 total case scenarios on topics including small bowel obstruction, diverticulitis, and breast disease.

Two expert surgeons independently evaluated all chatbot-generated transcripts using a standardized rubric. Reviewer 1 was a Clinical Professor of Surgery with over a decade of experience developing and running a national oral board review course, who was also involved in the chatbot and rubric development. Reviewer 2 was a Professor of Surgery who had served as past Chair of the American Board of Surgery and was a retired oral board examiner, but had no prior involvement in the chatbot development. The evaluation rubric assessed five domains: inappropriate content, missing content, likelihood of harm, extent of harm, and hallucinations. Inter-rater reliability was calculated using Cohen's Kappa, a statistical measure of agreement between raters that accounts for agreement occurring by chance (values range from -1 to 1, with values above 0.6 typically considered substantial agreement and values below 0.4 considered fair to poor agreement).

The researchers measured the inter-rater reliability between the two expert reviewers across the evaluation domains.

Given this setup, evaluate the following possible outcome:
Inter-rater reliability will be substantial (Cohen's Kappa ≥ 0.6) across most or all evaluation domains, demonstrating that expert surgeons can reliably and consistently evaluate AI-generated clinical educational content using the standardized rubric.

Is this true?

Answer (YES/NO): NO